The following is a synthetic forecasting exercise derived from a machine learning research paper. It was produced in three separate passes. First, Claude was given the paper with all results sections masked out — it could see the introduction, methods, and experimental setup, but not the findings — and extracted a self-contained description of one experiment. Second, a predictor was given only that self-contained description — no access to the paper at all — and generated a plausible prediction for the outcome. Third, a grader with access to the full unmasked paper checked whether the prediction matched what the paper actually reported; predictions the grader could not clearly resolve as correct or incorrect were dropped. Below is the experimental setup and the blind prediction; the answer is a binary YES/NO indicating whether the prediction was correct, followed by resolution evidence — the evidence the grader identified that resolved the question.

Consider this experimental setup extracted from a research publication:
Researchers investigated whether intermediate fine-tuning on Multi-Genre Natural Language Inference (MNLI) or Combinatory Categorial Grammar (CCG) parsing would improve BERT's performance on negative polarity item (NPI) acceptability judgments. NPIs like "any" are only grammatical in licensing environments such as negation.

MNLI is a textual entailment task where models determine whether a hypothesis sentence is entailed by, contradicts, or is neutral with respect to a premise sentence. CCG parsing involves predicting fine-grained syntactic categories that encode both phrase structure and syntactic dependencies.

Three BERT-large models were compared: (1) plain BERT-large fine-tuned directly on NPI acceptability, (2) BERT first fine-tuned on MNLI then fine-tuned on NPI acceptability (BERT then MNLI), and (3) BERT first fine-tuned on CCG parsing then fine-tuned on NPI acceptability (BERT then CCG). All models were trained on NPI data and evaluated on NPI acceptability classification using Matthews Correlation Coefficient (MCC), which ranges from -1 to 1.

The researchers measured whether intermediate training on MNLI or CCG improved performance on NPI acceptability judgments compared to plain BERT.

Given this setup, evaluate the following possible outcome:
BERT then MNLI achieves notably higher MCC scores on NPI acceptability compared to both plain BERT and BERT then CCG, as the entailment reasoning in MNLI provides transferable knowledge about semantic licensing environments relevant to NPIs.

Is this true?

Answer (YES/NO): NO